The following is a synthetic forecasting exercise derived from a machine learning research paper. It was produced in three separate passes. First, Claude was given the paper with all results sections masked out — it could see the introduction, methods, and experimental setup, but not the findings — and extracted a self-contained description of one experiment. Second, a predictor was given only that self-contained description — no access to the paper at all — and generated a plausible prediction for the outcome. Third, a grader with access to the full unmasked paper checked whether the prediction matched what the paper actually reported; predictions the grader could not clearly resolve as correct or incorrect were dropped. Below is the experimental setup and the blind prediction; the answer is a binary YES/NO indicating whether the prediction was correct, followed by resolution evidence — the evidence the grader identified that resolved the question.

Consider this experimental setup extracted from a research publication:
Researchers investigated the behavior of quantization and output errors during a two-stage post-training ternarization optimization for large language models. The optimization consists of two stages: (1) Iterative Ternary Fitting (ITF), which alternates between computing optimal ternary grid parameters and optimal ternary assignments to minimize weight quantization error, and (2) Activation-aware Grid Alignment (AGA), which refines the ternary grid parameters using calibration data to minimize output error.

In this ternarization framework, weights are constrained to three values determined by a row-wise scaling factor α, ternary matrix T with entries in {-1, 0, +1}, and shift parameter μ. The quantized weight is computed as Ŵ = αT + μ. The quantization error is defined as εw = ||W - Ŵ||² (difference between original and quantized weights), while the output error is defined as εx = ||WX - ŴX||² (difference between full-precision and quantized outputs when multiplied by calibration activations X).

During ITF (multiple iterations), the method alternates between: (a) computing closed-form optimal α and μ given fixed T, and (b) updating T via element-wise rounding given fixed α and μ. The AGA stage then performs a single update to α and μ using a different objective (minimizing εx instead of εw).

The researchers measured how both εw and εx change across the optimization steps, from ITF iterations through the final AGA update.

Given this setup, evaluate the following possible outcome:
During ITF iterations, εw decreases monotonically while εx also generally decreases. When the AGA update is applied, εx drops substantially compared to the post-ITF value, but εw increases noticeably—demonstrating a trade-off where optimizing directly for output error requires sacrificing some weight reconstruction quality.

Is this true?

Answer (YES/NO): NO